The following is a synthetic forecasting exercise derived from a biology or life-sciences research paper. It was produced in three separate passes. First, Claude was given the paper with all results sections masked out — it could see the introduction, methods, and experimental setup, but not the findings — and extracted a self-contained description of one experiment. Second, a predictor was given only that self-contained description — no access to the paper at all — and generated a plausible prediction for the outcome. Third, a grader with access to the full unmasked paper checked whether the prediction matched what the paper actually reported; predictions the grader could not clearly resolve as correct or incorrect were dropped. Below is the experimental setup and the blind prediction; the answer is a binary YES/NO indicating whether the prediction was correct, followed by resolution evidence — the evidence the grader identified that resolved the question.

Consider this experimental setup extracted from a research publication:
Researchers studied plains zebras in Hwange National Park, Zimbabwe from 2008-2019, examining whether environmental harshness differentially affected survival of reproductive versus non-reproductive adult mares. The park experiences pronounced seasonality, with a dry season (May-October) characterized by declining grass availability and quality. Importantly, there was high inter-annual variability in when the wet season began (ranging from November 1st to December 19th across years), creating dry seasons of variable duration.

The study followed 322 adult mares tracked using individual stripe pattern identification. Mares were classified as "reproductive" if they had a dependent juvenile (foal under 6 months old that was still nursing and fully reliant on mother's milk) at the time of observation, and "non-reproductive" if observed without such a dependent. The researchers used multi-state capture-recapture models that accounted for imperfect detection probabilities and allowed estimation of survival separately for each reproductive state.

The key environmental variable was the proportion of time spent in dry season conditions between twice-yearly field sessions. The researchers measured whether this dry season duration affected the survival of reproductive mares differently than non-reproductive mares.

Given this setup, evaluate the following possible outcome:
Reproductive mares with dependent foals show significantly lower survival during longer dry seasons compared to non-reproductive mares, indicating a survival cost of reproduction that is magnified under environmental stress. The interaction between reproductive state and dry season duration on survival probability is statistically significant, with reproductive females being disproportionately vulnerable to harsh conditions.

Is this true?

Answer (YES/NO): NO